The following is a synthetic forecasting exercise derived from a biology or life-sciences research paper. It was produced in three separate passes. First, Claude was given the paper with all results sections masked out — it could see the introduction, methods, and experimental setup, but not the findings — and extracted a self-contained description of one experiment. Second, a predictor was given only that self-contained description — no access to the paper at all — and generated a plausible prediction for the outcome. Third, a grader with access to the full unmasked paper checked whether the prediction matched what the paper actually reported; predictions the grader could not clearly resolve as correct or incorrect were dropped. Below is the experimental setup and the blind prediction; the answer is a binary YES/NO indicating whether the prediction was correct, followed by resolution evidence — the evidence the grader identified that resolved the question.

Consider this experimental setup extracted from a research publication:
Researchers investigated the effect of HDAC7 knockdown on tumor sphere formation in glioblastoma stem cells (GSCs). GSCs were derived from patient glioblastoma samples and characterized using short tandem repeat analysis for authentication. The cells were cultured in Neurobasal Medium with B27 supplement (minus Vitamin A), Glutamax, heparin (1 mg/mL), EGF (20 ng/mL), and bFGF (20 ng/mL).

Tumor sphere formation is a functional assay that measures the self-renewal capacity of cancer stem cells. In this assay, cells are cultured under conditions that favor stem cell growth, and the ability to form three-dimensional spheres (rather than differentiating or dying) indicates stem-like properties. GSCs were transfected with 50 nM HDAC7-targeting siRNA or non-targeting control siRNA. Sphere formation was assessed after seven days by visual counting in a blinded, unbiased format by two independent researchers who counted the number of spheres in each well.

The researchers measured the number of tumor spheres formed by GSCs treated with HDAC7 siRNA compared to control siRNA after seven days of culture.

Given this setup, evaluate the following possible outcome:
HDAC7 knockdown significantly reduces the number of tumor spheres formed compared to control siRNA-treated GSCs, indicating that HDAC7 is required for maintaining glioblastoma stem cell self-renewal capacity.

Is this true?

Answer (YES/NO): YES